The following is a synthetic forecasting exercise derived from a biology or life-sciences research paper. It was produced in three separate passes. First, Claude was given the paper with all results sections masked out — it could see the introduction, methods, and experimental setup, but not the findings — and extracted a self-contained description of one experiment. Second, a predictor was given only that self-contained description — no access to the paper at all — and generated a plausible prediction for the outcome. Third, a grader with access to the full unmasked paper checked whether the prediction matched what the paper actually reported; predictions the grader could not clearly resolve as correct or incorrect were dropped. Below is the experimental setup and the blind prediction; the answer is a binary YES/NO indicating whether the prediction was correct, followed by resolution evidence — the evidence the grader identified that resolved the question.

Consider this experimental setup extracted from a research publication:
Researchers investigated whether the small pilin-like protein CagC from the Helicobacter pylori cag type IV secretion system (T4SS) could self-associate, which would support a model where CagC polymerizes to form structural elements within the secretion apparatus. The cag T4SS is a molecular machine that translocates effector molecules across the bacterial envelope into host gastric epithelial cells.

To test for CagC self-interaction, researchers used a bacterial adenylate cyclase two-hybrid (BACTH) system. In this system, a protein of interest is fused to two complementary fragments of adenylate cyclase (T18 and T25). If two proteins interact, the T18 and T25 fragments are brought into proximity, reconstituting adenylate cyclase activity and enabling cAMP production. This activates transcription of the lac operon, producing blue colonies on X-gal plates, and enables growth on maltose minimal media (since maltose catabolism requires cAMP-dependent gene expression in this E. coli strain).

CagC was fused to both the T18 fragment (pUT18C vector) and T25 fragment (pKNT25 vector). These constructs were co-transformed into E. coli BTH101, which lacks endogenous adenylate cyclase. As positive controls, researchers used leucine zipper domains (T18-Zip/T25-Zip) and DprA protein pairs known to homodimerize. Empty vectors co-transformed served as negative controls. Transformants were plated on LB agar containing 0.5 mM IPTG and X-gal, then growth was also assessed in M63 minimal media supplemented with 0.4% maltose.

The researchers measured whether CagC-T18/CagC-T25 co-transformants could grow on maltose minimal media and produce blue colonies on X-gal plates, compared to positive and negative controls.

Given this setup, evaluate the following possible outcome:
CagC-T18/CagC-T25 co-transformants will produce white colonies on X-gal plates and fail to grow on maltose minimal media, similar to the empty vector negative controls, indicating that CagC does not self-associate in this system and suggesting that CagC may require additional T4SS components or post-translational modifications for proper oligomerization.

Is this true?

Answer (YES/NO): NO